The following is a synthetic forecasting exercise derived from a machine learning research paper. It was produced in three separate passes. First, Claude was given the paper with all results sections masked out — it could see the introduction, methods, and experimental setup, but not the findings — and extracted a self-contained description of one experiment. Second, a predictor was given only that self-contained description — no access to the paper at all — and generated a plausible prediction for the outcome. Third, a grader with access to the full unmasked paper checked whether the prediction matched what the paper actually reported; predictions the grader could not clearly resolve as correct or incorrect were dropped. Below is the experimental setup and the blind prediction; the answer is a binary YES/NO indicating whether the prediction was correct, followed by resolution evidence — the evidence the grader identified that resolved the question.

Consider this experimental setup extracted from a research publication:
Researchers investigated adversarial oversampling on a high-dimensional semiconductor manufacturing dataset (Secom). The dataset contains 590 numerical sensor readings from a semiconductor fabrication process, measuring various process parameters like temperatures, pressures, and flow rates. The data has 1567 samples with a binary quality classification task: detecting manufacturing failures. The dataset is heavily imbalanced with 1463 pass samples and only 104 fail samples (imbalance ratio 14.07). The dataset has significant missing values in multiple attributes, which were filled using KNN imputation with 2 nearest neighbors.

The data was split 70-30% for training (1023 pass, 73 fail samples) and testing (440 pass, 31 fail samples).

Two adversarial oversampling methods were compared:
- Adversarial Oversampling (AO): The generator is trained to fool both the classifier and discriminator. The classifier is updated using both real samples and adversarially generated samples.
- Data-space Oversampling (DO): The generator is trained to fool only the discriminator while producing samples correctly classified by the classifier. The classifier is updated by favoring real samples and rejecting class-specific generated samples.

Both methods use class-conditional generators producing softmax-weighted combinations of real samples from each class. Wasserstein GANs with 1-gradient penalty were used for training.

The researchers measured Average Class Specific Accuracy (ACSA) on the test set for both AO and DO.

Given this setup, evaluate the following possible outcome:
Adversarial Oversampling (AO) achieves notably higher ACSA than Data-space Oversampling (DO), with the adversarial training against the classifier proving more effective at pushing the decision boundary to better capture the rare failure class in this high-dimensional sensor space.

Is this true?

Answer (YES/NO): NO